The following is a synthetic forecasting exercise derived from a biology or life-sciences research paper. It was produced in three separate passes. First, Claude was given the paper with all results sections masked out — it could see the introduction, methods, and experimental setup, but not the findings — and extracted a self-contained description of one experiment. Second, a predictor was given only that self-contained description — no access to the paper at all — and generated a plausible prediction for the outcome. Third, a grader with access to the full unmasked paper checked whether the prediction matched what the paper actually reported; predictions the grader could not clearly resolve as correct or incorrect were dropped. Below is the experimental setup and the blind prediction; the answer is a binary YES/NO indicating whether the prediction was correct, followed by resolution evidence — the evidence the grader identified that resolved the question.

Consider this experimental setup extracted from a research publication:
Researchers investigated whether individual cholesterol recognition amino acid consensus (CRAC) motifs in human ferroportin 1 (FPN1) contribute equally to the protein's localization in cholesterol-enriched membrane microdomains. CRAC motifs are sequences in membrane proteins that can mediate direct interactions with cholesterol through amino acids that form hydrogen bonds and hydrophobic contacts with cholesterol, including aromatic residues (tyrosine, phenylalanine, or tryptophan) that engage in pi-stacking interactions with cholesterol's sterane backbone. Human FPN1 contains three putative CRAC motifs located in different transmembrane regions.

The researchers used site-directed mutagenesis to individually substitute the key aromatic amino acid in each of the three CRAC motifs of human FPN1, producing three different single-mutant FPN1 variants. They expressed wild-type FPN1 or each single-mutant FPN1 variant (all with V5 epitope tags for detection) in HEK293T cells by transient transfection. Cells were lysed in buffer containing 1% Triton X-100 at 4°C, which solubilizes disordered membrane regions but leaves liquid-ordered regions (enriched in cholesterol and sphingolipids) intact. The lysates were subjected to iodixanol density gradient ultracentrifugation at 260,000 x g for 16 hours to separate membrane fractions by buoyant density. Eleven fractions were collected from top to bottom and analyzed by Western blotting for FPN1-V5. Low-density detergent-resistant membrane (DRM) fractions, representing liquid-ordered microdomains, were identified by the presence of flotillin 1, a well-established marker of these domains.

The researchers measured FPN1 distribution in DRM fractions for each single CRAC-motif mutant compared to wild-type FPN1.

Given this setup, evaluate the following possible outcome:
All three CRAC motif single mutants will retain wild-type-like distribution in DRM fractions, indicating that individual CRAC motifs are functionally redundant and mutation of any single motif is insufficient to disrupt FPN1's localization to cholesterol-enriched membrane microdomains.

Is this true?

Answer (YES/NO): NO